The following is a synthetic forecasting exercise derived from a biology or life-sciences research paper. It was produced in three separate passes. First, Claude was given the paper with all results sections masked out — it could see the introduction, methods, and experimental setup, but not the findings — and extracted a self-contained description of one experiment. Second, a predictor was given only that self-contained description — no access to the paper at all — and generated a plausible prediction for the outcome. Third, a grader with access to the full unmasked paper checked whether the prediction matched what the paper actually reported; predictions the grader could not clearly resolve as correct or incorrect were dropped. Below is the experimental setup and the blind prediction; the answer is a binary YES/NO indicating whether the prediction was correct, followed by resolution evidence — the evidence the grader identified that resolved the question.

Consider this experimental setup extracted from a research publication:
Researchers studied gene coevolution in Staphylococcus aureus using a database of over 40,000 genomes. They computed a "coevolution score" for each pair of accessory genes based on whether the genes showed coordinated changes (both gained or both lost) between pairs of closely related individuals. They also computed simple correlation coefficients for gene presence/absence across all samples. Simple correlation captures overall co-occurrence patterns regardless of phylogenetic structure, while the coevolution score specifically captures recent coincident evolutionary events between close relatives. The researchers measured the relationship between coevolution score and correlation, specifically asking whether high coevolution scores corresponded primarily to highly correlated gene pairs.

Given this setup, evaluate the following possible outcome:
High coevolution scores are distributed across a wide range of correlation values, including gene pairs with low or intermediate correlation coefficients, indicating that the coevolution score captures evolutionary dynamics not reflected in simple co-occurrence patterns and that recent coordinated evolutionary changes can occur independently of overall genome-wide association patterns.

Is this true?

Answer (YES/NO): NO